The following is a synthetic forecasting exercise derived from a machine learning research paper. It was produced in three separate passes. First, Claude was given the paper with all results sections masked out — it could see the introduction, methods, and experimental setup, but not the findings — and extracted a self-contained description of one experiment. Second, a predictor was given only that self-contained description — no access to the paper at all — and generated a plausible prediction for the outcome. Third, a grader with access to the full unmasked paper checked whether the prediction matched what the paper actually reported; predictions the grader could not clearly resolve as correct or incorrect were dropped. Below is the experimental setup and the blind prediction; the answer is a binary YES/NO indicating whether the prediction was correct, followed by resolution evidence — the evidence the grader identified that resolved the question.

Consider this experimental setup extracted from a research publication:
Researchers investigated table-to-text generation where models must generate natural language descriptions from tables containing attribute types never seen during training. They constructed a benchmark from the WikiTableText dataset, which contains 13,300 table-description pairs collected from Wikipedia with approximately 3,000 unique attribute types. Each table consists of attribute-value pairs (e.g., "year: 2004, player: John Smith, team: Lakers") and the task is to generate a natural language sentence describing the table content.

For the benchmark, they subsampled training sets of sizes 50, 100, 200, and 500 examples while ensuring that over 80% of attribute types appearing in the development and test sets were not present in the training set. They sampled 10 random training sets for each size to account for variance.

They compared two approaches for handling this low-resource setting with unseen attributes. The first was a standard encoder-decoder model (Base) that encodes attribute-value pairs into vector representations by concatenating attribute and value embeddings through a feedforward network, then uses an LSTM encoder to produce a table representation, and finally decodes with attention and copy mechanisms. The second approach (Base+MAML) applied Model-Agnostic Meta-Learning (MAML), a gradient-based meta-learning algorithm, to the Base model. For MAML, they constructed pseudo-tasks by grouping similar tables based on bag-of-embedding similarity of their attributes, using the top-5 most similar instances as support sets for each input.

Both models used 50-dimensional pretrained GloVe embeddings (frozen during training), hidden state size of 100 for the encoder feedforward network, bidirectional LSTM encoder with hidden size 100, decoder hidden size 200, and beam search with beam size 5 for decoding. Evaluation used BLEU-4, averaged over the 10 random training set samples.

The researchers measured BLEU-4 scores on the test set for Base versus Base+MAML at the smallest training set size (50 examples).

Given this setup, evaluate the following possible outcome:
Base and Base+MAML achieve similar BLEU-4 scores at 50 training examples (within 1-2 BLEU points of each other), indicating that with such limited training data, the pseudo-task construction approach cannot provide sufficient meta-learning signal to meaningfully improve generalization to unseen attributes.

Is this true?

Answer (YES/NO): NO